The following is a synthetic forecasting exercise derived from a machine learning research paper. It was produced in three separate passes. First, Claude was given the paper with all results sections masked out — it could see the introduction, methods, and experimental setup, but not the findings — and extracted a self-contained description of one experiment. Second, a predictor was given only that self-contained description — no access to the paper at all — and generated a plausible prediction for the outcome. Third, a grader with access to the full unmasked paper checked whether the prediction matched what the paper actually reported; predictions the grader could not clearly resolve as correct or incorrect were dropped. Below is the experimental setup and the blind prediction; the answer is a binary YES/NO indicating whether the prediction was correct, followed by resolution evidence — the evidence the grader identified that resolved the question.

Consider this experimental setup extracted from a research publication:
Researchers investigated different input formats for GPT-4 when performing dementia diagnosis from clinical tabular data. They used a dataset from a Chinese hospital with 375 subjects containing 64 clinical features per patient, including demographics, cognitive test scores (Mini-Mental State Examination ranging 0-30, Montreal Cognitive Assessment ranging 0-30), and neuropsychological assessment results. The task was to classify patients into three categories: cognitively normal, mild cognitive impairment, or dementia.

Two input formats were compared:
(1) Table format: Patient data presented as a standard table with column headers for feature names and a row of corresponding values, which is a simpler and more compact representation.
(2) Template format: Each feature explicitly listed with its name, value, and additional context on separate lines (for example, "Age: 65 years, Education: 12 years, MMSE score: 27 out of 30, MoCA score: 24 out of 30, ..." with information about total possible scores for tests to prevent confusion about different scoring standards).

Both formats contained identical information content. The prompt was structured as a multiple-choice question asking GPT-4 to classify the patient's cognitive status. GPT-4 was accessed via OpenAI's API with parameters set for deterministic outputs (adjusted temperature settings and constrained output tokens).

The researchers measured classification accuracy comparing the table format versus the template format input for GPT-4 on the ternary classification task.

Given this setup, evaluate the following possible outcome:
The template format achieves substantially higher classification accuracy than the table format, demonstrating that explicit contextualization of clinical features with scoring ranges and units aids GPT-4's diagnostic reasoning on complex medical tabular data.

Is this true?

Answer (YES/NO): YES